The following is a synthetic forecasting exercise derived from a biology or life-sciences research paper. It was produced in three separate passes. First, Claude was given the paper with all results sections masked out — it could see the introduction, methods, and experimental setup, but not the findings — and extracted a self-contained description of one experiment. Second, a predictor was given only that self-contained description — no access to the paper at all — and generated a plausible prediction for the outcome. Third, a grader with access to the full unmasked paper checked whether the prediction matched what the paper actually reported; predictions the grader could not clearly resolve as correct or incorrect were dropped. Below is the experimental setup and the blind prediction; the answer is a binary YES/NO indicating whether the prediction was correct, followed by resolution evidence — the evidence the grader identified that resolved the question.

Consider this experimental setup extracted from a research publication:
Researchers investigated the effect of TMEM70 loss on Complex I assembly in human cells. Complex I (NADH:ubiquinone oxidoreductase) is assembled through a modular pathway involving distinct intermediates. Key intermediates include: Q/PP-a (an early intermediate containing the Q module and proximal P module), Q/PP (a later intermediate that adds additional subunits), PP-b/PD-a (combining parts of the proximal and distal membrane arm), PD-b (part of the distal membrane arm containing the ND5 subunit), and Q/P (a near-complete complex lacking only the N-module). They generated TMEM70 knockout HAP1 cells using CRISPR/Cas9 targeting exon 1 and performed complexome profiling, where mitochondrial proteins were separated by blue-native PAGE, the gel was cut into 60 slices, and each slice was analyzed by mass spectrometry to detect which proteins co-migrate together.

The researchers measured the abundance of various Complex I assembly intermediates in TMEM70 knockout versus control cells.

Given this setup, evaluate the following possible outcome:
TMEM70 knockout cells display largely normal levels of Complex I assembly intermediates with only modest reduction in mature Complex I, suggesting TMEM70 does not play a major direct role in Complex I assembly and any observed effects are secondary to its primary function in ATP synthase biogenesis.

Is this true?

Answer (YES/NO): NO